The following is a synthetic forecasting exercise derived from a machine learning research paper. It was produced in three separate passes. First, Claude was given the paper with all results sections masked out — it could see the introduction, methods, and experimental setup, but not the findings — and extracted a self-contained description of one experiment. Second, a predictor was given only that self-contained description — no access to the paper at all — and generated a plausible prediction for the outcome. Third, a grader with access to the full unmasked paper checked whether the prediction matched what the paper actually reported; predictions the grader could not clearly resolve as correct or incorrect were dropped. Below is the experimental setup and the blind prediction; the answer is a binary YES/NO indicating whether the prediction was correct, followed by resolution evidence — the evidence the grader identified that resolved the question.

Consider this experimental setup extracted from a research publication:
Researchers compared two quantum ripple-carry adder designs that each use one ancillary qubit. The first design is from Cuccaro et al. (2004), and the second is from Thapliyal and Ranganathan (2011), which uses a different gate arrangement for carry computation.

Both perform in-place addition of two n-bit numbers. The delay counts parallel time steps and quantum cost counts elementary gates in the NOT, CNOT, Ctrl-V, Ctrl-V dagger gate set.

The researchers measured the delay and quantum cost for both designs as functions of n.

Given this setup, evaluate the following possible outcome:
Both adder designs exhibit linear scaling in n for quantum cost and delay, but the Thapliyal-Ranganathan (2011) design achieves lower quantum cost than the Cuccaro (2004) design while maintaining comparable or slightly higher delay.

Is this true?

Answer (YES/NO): NO